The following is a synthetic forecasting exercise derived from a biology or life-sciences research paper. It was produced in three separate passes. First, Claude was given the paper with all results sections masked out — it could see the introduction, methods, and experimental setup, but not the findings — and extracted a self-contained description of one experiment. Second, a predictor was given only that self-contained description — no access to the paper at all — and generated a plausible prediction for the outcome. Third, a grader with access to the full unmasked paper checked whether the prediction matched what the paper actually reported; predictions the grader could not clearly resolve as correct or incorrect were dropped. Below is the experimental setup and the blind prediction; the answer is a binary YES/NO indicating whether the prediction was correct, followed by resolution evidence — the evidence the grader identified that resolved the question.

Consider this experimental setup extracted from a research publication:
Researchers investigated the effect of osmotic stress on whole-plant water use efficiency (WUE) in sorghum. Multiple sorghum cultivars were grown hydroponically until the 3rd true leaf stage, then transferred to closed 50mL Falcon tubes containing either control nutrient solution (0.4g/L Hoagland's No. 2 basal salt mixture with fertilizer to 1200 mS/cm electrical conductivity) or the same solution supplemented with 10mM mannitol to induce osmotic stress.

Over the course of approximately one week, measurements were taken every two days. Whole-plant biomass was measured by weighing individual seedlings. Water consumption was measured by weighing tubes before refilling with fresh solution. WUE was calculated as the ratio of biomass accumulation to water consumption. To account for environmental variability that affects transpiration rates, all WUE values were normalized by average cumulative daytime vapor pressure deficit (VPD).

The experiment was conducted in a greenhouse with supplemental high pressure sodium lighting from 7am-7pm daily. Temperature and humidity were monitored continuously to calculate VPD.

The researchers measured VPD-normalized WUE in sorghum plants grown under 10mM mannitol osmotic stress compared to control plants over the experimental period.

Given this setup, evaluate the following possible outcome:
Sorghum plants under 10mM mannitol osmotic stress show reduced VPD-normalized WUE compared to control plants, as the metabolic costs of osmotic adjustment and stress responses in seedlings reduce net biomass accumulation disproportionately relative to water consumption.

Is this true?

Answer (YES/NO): YES